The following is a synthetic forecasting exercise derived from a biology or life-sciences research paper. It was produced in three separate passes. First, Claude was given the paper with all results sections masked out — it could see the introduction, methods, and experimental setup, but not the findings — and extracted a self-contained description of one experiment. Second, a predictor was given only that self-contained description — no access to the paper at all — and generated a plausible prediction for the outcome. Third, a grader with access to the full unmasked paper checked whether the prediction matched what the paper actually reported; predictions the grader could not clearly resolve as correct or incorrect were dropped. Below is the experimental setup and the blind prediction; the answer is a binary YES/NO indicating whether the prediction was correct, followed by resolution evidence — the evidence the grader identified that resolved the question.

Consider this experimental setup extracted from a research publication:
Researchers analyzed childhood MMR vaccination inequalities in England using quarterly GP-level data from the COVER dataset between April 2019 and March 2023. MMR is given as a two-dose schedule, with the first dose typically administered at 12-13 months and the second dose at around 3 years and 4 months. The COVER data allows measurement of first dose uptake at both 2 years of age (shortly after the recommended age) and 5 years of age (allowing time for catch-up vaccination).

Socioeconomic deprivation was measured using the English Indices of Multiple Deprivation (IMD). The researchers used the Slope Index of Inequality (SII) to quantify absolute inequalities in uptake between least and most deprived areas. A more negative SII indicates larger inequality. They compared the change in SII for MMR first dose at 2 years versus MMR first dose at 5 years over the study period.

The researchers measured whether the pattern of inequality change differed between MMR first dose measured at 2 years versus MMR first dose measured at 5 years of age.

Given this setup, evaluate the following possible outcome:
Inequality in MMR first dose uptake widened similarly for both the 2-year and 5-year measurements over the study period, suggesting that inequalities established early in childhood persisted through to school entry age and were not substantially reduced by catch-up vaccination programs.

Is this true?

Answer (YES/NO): NO